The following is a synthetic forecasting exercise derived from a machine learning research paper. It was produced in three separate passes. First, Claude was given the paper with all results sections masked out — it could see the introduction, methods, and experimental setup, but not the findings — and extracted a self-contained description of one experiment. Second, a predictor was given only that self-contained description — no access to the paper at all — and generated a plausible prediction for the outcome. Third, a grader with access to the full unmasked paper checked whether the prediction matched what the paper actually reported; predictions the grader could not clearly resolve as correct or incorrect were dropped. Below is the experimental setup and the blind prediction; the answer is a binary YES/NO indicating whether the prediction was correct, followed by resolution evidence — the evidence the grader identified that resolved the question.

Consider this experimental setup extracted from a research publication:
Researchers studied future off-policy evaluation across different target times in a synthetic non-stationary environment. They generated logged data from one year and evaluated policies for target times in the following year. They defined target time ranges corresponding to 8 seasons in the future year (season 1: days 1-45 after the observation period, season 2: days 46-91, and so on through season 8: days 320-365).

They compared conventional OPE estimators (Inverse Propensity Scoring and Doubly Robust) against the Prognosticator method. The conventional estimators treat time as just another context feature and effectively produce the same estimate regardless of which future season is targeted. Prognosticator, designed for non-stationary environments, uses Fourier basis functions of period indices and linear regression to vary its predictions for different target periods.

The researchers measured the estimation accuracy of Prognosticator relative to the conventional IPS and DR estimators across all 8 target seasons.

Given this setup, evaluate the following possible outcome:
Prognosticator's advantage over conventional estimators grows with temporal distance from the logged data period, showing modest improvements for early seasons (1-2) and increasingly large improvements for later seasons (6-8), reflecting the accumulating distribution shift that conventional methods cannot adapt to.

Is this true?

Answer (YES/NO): NO